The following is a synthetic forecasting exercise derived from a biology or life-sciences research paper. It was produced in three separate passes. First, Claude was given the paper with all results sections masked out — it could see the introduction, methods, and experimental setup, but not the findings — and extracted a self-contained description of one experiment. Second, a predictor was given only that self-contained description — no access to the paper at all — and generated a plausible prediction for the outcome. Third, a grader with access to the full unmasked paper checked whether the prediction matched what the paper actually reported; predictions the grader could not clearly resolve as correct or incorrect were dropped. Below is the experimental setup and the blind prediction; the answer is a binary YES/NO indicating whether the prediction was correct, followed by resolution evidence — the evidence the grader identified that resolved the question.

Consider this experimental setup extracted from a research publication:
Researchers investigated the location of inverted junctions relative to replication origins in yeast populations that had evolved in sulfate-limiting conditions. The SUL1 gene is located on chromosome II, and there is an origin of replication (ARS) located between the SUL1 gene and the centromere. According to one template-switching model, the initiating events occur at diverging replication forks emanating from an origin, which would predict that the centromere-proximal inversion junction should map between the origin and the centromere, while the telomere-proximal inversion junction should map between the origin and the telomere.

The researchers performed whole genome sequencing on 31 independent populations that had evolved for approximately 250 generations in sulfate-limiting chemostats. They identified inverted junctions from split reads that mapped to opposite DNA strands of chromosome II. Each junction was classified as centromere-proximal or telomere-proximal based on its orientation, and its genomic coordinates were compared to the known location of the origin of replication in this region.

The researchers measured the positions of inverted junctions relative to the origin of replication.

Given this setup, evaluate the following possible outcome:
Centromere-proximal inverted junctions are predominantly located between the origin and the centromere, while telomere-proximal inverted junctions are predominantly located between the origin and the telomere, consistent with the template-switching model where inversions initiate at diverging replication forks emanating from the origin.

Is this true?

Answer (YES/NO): YES